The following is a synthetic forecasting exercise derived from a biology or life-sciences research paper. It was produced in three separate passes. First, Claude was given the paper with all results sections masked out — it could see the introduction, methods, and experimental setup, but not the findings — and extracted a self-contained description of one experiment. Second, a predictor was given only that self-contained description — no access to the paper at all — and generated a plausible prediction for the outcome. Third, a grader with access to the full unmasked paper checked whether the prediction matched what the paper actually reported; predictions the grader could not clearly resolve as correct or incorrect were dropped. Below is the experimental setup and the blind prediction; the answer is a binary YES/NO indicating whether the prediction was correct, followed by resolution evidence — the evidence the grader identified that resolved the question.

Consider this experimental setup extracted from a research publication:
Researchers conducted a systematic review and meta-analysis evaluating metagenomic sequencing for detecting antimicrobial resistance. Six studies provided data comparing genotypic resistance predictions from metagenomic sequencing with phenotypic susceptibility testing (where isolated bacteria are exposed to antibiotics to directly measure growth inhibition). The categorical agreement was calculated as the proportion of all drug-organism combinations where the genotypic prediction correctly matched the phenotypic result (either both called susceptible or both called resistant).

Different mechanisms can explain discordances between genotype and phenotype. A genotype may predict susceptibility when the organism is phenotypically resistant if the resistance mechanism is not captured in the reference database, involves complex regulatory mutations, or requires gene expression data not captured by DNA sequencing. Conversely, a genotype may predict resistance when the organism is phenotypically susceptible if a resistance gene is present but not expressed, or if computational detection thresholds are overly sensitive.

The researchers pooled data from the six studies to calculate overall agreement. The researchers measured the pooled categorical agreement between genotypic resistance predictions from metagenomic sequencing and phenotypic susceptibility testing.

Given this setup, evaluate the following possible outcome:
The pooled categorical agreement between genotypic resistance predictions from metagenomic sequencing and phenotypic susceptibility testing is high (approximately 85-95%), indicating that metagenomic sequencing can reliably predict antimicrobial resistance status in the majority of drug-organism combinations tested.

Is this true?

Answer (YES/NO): NO